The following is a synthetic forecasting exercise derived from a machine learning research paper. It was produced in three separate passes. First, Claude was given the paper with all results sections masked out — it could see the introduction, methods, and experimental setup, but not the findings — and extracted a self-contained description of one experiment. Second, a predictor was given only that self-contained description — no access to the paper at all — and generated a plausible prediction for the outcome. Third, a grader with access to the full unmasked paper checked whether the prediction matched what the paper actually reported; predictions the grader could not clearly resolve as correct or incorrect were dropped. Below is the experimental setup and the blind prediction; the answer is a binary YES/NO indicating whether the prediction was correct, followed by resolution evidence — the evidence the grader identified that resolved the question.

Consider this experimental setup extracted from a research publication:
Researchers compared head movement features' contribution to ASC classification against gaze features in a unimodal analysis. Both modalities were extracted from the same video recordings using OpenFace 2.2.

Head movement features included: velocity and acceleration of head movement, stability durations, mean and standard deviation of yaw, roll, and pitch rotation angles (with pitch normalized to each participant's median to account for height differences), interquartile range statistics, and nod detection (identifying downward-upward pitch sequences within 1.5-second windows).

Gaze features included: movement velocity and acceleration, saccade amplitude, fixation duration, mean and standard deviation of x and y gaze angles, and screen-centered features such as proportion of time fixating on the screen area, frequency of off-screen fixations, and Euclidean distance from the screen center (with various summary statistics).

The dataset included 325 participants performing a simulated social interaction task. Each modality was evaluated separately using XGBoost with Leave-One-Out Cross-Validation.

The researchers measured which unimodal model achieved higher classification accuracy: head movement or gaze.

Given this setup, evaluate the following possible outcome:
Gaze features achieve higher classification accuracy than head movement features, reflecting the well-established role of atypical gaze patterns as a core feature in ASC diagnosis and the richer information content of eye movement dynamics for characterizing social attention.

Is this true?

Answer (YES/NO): YES